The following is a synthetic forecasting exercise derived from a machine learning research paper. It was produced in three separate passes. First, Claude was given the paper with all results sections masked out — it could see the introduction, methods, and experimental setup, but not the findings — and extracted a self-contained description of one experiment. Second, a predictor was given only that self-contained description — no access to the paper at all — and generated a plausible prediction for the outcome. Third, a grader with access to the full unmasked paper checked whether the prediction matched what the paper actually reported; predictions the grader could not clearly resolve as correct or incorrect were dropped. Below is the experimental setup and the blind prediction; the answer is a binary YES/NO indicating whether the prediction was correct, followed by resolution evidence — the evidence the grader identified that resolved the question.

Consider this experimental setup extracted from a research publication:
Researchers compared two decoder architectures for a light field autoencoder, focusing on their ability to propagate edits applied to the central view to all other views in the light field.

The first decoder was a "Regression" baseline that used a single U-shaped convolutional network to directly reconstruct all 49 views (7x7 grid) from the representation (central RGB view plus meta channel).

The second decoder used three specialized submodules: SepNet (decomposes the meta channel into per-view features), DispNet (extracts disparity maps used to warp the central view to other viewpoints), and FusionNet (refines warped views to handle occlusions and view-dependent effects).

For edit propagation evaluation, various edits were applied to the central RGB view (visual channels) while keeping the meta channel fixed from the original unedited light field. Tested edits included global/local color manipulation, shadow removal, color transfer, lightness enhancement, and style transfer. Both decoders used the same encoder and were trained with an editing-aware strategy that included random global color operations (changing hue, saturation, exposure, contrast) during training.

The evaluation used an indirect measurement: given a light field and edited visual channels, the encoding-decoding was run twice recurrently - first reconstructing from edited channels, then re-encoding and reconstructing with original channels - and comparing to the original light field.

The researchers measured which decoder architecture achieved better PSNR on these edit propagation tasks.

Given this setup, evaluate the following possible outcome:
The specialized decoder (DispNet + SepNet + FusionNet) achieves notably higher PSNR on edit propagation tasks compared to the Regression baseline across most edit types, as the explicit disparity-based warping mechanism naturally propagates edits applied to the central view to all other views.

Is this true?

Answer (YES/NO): YES